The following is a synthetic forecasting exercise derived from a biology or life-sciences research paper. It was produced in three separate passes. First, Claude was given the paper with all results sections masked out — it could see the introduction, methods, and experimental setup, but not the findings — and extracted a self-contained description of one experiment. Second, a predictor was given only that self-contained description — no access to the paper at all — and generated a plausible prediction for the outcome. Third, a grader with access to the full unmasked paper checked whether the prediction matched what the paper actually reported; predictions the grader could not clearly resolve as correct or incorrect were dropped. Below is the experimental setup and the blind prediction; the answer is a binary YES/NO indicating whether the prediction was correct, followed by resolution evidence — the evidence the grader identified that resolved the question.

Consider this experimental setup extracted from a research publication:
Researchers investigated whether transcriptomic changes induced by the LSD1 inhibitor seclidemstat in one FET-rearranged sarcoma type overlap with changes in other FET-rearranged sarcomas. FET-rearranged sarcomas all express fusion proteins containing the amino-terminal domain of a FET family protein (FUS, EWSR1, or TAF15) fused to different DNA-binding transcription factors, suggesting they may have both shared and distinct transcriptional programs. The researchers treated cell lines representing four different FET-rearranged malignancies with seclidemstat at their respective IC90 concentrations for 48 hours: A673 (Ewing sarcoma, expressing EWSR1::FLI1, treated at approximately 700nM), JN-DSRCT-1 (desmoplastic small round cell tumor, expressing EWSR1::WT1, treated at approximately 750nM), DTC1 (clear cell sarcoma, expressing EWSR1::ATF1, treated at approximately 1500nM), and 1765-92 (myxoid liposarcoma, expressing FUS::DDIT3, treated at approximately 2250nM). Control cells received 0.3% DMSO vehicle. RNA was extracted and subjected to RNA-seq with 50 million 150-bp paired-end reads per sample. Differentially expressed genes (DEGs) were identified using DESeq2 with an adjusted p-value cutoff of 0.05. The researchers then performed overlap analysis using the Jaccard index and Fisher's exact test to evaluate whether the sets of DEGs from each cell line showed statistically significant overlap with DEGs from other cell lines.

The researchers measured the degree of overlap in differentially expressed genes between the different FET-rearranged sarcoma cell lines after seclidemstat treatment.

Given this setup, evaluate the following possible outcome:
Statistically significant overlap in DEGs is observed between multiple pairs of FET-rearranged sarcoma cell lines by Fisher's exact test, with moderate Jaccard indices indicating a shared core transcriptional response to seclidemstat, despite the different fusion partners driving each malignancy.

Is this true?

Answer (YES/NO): YES